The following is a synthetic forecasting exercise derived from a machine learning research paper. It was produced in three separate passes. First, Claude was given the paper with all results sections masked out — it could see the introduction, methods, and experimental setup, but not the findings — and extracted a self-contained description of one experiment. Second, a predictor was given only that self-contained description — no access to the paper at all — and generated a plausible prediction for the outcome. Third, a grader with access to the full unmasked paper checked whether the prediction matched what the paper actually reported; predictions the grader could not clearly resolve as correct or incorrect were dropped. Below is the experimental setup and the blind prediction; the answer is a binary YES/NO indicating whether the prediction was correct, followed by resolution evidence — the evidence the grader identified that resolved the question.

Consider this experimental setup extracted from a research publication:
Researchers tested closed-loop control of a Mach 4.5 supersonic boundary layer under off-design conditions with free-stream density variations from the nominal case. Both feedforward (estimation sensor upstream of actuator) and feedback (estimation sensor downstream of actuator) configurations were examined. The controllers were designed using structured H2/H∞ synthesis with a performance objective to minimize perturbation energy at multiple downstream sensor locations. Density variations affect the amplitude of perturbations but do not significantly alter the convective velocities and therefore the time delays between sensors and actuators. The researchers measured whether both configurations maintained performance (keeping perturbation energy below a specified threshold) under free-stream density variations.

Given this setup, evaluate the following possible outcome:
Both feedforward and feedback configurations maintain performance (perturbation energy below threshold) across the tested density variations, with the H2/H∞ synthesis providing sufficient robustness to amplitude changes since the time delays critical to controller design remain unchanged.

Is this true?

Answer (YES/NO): NO